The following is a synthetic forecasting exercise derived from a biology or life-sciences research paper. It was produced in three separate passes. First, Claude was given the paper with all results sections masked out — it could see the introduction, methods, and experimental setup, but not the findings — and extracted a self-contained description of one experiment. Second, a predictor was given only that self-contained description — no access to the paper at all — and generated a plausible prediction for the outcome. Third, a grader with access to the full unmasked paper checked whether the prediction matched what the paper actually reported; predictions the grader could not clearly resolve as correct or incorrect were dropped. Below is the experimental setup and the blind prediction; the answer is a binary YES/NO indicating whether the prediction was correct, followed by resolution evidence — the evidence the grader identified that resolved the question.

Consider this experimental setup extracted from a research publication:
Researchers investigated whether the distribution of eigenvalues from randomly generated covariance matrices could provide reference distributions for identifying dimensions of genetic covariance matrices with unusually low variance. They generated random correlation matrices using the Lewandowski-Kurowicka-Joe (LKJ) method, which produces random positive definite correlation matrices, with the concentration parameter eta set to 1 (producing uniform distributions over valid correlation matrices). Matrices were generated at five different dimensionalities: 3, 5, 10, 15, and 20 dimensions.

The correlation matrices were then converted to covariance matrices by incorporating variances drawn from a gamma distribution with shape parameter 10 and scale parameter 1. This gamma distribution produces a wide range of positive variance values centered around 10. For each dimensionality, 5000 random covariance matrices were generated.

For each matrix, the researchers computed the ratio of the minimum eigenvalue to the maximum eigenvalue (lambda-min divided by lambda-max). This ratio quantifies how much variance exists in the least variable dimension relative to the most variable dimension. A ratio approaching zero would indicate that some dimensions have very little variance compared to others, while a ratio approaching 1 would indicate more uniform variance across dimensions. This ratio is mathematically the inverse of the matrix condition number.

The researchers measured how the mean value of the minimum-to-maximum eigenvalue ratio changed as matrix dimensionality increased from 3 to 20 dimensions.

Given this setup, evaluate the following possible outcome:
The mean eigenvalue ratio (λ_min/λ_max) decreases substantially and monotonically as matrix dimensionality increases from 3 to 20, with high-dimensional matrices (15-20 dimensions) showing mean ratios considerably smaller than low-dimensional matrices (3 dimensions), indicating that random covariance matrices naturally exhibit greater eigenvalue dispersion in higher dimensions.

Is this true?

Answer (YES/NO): YES